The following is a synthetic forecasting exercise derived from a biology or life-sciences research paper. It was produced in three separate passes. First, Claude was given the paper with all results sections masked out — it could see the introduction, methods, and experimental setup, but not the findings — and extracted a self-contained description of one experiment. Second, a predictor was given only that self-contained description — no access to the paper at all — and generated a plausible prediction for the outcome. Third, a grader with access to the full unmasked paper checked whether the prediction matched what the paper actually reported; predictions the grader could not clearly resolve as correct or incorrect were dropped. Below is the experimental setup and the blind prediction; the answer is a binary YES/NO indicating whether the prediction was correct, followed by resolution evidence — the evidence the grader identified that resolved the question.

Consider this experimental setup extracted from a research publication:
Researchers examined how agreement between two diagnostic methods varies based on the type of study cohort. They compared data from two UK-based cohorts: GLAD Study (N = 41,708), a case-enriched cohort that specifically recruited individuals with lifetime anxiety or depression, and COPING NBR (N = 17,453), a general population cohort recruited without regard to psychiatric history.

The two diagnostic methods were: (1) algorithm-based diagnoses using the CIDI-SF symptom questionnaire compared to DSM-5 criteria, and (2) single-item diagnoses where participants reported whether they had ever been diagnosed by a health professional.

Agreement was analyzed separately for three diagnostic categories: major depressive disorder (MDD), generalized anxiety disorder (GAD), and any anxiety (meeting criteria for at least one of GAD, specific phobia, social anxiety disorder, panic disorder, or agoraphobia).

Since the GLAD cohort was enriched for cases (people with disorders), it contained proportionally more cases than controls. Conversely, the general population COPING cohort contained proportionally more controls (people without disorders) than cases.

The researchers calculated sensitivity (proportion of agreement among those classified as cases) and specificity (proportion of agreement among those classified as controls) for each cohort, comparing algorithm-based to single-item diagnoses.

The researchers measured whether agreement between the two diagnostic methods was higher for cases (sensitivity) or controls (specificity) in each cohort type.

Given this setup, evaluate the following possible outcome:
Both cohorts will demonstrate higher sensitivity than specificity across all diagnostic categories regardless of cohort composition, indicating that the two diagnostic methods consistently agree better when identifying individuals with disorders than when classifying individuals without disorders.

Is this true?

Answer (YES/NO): NO